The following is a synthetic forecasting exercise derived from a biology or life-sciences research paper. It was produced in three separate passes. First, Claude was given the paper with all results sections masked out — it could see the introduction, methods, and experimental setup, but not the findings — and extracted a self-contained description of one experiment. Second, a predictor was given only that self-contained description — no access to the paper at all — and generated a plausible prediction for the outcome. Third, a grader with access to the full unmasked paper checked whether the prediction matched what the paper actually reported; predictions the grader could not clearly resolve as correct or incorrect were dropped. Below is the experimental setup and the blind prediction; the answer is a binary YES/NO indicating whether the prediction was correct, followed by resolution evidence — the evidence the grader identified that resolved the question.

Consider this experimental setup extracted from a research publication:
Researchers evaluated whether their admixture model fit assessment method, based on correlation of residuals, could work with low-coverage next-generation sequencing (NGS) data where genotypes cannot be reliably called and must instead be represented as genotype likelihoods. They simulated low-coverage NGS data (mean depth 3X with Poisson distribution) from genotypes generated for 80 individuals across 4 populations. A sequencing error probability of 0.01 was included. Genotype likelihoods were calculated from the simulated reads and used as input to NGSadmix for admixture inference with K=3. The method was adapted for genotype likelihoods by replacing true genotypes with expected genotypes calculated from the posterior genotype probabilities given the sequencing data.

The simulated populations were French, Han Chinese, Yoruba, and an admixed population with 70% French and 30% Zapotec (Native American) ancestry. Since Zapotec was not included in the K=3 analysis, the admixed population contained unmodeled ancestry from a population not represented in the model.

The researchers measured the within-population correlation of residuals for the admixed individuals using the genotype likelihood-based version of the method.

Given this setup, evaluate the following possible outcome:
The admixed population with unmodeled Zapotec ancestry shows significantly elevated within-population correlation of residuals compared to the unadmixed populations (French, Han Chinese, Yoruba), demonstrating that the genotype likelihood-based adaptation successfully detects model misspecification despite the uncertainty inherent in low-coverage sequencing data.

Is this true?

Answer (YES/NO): YES